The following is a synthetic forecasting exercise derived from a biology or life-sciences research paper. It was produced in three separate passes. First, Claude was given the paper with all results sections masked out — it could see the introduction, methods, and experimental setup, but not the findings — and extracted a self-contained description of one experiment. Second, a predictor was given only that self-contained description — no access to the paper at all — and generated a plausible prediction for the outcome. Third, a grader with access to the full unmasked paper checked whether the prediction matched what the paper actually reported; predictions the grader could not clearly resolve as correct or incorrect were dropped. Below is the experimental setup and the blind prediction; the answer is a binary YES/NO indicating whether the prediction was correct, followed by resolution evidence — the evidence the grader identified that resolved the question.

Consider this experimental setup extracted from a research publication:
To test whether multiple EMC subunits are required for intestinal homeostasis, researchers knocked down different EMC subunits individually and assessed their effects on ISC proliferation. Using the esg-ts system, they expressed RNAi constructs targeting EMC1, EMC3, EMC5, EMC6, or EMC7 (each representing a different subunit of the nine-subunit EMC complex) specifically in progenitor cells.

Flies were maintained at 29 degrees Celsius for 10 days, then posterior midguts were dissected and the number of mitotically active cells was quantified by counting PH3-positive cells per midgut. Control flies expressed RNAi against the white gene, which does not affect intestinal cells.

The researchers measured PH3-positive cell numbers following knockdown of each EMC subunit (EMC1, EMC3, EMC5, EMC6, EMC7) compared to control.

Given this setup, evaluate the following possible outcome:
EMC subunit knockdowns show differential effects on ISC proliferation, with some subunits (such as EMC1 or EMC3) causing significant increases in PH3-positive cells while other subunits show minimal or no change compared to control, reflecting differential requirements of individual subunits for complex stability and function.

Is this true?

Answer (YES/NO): NO